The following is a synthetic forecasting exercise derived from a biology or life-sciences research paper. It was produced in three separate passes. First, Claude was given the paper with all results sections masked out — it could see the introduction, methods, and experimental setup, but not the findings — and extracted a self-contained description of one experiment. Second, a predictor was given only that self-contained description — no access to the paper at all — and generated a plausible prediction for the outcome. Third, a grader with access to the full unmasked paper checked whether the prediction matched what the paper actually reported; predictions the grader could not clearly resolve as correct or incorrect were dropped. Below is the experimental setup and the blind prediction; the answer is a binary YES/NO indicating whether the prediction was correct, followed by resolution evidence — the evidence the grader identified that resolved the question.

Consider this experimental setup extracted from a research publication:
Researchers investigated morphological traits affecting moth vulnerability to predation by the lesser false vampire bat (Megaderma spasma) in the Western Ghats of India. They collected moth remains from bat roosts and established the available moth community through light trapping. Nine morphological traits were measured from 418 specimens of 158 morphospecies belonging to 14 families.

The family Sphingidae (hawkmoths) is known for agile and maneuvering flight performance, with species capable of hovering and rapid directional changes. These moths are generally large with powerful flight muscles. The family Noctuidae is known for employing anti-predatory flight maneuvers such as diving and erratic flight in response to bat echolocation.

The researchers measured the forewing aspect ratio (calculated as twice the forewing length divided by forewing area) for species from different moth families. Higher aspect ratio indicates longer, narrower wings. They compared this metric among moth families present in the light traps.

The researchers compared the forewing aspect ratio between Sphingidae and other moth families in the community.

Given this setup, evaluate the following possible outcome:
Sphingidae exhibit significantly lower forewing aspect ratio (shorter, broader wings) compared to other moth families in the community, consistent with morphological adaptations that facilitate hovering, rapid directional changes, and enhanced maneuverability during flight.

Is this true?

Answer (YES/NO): NO